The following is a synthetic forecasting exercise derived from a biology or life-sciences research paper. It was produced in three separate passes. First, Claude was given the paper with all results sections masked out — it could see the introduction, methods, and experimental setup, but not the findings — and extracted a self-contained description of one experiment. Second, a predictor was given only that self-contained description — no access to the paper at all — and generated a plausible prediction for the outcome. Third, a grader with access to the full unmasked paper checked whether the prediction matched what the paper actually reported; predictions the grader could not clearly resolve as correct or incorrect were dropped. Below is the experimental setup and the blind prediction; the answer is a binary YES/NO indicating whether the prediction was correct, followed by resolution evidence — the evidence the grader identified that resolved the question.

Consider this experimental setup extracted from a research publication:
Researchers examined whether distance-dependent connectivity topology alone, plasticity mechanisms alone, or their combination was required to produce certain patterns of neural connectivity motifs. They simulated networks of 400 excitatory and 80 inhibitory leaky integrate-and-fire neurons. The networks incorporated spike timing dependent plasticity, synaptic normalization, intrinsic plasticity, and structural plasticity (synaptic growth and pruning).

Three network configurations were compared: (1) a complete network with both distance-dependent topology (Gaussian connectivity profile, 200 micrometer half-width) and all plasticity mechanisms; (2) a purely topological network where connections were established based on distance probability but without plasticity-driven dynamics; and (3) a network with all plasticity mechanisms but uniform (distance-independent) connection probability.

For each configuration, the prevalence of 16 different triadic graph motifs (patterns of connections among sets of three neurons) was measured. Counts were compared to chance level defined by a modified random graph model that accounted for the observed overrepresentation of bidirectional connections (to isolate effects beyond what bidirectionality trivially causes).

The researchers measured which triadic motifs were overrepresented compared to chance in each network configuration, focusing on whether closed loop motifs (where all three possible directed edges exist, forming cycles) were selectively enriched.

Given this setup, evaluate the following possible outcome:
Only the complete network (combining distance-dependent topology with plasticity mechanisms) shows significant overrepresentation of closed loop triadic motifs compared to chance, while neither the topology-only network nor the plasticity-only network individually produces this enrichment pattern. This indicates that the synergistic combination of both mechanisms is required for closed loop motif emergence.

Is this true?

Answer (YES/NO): NO